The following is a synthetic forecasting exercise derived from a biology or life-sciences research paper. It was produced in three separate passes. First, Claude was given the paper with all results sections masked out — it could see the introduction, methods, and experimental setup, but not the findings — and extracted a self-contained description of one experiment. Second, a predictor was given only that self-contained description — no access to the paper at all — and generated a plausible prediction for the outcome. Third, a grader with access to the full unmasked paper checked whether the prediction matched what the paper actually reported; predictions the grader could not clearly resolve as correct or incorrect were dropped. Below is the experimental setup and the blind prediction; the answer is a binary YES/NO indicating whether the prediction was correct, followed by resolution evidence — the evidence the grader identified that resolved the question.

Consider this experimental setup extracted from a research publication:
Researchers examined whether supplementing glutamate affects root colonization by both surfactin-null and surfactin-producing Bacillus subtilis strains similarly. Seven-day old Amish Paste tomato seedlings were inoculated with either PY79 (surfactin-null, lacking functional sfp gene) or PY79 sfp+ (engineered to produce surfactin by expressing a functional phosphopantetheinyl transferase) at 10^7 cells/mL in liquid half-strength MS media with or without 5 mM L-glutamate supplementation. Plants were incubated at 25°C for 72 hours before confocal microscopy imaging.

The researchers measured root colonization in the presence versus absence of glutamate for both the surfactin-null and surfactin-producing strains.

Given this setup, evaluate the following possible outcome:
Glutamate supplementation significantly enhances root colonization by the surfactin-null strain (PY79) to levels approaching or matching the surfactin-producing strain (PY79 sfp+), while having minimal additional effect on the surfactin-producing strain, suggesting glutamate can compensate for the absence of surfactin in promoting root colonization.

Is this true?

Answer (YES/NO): NO